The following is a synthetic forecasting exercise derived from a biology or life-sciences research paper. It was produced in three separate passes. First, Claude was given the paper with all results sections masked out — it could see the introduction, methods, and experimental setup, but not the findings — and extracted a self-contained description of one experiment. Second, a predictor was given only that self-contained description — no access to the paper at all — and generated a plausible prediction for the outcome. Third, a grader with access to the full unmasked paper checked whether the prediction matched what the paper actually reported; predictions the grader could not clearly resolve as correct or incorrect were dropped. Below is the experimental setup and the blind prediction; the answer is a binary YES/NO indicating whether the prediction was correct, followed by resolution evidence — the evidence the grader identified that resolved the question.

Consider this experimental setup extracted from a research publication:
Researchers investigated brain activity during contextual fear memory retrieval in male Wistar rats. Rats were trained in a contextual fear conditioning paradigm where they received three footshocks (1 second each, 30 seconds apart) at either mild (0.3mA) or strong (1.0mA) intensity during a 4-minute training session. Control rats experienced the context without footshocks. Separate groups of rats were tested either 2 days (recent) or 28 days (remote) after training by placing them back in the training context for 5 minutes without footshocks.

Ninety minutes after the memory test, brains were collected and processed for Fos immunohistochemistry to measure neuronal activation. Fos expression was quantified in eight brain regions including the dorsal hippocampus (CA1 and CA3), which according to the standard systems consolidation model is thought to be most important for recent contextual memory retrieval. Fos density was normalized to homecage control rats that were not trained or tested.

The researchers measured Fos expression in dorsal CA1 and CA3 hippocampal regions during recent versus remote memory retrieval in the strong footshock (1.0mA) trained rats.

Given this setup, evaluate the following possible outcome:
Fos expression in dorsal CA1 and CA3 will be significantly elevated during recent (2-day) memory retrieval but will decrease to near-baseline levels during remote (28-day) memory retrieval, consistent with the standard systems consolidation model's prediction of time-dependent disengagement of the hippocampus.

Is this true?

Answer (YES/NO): NO